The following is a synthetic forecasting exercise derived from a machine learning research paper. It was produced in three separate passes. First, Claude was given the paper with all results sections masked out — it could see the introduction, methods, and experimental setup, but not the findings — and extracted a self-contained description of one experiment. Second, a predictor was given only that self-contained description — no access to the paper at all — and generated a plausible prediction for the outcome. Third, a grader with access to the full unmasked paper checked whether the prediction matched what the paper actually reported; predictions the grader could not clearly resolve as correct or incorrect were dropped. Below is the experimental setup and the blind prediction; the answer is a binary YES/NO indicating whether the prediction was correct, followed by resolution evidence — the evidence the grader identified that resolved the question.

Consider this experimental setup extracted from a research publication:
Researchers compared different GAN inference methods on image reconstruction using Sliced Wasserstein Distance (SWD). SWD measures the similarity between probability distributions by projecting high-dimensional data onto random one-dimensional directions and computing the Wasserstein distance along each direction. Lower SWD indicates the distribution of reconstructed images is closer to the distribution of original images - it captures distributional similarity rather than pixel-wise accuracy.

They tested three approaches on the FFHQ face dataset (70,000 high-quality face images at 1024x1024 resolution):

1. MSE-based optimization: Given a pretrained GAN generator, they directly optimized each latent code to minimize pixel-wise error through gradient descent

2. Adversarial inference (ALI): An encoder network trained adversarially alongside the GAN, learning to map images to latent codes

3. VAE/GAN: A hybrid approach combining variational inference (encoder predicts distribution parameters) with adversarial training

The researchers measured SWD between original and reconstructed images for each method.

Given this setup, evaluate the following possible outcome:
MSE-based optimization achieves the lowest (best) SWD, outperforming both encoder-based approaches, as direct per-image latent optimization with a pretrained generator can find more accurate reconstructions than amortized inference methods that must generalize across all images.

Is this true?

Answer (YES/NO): NO